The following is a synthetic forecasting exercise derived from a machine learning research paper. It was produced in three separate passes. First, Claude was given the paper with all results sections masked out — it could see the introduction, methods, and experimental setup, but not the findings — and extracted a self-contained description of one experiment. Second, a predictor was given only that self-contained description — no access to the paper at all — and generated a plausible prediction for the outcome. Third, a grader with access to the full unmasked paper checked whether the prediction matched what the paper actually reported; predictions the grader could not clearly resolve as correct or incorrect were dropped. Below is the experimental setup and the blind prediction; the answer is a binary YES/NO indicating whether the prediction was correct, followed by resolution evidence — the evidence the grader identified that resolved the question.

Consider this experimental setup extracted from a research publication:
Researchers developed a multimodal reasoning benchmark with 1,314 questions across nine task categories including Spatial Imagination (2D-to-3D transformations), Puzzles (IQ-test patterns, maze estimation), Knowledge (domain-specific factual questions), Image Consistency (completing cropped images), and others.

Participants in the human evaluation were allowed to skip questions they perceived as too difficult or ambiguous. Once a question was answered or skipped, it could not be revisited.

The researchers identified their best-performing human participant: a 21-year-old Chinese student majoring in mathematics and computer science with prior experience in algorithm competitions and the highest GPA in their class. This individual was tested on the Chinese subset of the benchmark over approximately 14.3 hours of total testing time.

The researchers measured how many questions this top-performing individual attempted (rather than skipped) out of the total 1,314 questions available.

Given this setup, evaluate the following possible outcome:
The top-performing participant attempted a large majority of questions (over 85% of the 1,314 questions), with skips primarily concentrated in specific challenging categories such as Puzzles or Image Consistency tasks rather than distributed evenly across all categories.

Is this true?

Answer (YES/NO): NO